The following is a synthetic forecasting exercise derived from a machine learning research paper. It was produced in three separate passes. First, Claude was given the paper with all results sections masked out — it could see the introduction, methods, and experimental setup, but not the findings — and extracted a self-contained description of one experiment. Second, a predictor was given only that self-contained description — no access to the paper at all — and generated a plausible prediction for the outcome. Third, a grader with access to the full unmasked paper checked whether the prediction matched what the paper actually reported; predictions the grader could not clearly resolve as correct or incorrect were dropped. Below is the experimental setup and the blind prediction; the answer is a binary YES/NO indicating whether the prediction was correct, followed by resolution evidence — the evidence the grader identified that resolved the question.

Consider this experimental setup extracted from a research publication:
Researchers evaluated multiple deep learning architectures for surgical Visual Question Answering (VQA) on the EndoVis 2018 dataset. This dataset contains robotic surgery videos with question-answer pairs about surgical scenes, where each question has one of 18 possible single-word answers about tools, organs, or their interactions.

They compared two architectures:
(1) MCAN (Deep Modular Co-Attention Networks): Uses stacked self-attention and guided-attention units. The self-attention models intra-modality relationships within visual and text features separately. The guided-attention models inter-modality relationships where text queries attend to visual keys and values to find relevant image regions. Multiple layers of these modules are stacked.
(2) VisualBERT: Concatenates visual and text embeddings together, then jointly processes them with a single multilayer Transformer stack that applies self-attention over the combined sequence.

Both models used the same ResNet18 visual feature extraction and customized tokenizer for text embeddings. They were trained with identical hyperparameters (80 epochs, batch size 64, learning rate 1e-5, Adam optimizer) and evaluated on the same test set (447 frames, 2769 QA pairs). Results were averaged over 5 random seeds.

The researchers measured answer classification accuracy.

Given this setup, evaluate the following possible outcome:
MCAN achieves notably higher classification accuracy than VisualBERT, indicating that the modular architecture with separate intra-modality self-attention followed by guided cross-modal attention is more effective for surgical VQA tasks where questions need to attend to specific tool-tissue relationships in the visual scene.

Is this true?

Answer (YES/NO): NO